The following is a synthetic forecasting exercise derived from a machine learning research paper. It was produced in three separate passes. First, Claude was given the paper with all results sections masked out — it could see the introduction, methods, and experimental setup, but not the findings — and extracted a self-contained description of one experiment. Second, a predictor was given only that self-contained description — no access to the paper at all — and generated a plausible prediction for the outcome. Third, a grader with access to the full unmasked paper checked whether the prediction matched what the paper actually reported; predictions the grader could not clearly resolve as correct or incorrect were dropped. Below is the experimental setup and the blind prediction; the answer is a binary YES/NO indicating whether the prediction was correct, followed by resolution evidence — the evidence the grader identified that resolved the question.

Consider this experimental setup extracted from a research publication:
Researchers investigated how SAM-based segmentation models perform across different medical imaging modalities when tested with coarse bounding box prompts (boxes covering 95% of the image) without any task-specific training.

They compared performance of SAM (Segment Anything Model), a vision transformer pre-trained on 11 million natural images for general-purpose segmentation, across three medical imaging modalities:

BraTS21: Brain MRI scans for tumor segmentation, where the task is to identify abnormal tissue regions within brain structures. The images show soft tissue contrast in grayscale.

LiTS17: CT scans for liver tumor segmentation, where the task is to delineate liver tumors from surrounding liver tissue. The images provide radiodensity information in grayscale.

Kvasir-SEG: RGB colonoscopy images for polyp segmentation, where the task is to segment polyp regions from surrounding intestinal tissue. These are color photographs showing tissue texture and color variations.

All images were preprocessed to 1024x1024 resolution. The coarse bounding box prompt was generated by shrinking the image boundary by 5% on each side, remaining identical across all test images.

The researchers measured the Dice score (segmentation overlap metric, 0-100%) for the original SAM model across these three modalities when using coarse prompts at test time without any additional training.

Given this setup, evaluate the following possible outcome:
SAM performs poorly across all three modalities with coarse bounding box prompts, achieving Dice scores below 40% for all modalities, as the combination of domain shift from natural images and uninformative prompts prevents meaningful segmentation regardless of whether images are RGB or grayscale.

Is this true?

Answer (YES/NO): NO